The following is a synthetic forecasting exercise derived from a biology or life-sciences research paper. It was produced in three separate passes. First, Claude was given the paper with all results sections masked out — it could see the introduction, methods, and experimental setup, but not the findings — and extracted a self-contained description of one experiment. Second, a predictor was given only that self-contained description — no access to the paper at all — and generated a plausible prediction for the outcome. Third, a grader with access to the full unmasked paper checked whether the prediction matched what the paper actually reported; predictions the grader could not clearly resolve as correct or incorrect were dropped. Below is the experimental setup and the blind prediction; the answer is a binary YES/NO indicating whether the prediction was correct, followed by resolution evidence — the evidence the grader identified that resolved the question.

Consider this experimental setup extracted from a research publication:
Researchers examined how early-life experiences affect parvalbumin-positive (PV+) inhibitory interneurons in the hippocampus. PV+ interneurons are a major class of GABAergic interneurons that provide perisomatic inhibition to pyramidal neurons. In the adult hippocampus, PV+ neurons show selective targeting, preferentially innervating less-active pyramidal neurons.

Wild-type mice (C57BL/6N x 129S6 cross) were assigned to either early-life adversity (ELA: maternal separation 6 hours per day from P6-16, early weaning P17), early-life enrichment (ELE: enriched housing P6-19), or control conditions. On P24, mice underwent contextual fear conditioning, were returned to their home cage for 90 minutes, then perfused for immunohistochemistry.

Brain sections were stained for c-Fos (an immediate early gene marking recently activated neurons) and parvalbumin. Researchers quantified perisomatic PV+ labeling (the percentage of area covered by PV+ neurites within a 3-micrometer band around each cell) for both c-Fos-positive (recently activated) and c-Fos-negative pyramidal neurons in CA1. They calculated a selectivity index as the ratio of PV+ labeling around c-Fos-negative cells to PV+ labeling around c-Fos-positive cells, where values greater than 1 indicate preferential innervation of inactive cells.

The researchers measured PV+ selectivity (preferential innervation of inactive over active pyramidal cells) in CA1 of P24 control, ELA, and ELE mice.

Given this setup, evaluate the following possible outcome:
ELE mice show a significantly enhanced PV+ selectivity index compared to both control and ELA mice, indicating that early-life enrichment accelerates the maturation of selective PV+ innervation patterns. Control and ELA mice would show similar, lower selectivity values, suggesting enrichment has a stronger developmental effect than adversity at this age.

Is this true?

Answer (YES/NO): NO